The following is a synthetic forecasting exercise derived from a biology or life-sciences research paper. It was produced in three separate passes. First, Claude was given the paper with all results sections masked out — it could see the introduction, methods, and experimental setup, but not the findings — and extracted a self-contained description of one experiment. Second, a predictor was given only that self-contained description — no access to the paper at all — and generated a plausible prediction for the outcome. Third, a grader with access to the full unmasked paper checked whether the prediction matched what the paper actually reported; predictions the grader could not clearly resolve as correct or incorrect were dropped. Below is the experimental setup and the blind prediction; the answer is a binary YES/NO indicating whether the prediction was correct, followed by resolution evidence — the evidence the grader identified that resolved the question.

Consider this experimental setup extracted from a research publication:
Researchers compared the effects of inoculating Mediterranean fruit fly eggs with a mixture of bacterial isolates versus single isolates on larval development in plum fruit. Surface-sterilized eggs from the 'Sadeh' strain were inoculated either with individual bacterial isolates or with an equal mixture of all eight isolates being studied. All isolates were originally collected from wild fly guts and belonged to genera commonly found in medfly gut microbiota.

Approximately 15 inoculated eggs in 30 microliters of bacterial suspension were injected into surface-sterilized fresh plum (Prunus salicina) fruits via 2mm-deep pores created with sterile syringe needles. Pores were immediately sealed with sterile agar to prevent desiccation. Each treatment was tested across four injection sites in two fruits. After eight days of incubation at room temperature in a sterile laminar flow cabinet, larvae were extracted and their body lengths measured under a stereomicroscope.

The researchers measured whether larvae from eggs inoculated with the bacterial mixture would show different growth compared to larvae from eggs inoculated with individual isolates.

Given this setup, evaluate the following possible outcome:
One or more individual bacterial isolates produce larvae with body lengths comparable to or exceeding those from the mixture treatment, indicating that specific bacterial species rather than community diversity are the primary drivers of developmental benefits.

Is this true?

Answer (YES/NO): YES